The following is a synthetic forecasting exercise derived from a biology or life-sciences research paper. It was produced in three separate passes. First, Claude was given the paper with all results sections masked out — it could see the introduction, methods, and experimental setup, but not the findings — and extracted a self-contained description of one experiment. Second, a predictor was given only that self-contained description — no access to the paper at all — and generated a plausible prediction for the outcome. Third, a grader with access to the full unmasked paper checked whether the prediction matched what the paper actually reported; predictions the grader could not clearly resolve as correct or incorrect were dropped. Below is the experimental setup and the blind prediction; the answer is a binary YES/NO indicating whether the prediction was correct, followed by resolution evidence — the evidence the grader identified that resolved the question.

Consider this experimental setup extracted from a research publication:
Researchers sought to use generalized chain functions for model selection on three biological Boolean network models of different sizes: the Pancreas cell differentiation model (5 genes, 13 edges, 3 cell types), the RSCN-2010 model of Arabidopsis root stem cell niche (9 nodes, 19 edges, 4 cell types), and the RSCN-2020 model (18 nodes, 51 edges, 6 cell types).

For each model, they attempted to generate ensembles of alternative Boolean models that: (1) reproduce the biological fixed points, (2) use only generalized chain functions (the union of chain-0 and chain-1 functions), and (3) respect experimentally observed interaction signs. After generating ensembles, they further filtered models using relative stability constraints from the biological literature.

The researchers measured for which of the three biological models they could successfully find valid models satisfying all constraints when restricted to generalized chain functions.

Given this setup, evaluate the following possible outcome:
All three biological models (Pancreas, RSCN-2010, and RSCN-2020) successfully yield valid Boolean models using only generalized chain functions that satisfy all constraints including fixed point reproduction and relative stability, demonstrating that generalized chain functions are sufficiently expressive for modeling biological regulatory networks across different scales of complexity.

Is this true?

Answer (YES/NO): NO